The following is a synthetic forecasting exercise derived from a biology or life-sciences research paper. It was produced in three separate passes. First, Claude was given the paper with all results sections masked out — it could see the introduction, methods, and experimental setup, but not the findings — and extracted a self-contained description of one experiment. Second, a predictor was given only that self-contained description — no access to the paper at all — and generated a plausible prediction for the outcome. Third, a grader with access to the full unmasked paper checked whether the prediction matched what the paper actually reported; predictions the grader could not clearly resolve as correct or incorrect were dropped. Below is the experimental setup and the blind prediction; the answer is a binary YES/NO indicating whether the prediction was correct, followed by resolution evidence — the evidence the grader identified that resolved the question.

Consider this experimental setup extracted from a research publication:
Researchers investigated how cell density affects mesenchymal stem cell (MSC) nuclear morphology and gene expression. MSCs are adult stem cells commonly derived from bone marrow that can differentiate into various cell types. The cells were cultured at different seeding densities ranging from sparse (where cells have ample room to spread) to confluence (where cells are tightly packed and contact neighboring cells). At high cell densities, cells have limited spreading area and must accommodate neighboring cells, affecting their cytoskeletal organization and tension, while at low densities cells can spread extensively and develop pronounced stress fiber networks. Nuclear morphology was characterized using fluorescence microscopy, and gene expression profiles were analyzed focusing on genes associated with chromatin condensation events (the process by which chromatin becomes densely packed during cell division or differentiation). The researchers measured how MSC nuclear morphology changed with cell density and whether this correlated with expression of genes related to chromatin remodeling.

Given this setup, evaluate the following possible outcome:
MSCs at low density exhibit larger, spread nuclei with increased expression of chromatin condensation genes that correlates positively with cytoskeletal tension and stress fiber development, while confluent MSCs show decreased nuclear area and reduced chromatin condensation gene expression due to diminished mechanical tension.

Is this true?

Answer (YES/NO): NO